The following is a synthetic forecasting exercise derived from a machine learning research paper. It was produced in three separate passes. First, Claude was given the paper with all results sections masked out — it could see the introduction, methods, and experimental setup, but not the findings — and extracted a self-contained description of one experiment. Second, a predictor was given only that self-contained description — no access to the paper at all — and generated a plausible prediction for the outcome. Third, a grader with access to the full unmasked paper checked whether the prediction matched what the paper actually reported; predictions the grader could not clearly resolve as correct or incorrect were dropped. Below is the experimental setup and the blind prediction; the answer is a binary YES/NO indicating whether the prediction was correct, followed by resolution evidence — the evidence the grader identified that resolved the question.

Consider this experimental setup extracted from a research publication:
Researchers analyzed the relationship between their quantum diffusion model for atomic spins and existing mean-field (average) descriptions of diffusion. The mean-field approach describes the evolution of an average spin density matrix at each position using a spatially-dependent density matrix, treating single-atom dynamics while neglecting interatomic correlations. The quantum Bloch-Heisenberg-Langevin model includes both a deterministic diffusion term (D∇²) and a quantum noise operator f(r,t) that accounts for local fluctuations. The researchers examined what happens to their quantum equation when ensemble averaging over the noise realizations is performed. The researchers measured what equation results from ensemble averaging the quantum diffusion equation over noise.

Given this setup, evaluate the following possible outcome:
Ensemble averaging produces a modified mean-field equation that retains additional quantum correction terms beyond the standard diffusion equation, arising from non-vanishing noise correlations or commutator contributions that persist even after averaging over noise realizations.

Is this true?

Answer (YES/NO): NO